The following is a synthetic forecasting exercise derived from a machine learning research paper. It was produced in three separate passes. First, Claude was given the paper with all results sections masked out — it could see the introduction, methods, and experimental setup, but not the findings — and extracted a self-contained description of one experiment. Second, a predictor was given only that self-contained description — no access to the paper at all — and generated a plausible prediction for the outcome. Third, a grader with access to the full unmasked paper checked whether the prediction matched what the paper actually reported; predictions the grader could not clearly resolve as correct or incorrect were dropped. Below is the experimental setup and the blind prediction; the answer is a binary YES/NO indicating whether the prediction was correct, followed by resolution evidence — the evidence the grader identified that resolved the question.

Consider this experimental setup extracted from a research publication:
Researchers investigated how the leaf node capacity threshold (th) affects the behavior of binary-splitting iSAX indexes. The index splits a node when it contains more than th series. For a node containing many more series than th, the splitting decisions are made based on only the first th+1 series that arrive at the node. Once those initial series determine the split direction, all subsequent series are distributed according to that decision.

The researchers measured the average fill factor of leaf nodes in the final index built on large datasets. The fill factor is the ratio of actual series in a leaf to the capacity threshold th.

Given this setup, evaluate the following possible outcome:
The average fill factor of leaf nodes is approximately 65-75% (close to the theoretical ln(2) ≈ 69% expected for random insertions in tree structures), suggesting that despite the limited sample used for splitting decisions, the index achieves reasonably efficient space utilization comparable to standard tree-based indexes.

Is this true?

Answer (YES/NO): NO